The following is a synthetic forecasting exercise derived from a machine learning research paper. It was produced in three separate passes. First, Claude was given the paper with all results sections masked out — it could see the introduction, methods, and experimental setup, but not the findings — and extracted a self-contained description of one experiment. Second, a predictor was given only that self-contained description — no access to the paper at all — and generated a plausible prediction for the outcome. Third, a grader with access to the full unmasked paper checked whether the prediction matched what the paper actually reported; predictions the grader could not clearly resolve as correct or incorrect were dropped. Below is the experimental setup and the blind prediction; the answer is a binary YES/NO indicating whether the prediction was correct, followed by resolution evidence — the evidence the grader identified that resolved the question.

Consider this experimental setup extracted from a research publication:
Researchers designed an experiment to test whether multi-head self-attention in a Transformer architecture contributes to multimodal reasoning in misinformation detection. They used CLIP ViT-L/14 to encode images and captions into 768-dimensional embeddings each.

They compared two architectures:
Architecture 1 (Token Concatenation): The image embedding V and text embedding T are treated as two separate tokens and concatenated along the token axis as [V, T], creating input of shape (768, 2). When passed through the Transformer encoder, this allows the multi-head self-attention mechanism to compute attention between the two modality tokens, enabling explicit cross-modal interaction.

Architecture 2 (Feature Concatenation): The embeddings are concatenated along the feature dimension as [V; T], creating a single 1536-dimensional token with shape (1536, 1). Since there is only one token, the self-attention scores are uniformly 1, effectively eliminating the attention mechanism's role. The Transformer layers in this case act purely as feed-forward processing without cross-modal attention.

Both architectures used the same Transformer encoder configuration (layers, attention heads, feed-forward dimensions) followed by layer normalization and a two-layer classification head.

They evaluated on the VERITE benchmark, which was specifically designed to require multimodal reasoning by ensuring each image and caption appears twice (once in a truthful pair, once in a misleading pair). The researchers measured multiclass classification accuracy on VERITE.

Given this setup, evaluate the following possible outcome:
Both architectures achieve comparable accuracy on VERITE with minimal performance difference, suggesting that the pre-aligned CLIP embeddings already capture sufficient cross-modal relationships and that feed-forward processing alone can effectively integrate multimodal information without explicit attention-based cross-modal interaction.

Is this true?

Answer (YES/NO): NO